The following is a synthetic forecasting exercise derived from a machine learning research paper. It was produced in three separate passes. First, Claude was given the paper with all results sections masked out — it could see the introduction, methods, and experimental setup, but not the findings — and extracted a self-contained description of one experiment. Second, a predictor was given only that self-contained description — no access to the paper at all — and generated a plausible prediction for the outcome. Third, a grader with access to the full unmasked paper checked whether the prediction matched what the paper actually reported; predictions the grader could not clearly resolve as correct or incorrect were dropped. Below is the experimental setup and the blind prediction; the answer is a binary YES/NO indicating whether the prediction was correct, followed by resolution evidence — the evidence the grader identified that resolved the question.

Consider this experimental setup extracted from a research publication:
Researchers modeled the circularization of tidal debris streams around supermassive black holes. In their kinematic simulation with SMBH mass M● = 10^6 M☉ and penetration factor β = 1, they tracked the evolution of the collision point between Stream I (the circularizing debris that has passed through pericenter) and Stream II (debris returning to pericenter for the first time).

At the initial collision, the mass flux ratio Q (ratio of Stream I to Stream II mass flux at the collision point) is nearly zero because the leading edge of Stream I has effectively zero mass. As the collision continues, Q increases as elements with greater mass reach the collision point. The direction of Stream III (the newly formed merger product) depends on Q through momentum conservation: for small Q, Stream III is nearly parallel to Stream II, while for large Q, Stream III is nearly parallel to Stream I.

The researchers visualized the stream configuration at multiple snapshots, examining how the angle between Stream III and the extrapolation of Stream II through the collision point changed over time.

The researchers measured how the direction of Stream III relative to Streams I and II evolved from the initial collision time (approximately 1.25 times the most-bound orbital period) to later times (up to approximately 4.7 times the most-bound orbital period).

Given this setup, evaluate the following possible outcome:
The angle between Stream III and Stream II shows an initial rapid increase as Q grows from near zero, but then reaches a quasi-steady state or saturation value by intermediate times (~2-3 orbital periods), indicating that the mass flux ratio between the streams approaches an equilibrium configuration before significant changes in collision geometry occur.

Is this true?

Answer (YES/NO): NO